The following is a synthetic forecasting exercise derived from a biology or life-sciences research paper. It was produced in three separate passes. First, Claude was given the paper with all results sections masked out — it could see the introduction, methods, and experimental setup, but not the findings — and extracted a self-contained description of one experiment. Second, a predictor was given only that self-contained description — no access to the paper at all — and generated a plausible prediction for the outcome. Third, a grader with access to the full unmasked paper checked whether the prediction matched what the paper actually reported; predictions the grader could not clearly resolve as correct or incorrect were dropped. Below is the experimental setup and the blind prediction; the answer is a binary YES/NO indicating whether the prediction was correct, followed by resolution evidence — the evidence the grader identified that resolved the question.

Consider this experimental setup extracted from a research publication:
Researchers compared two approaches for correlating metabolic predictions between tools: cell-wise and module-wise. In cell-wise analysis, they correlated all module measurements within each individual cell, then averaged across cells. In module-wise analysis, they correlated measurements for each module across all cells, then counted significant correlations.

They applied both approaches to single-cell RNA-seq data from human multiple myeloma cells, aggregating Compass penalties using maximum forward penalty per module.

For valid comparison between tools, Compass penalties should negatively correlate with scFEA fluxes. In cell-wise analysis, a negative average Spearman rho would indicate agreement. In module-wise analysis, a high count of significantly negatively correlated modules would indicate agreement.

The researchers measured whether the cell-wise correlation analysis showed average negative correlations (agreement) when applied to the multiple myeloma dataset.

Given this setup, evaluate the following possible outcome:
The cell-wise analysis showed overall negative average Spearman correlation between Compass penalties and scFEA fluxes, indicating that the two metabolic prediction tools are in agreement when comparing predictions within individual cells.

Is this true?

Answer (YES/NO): YES